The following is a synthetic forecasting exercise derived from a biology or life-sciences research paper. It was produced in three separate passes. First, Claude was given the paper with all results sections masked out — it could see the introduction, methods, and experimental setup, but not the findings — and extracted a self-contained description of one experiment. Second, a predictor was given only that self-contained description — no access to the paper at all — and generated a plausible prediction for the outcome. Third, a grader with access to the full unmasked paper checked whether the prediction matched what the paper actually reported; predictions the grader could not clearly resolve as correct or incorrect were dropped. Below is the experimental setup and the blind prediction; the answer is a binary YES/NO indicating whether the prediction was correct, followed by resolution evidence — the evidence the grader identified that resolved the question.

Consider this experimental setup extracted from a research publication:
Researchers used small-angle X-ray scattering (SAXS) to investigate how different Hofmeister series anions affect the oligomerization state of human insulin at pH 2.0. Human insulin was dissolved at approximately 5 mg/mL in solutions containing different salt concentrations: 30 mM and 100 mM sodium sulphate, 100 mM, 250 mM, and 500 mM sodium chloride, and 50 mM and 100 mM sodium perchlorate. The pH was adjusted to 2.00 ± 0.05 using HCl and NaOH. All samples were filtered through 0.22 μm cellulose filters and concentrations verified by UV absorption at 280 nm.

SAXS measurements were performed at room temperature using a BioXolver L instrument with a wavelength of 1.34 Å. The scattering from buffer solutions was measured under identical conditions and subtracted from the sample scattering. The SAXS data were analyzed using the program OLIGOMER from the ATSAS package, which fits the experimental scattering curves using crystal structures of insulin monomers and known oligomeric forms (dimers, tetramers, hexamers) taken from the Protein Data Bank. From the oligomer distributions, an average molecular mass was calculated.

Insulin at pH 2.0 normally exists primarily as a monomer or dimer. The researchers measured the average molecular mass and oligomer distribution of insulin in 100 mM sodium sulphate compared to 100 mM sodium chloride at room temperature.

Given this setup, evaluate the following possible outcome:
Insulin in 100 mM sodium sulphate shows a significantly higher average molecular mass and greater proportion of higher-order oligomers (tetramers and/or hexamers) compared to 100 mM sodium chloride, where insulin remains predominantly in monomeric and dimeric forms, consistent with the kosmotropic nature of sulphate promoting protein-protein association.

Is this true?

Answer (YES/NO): NO